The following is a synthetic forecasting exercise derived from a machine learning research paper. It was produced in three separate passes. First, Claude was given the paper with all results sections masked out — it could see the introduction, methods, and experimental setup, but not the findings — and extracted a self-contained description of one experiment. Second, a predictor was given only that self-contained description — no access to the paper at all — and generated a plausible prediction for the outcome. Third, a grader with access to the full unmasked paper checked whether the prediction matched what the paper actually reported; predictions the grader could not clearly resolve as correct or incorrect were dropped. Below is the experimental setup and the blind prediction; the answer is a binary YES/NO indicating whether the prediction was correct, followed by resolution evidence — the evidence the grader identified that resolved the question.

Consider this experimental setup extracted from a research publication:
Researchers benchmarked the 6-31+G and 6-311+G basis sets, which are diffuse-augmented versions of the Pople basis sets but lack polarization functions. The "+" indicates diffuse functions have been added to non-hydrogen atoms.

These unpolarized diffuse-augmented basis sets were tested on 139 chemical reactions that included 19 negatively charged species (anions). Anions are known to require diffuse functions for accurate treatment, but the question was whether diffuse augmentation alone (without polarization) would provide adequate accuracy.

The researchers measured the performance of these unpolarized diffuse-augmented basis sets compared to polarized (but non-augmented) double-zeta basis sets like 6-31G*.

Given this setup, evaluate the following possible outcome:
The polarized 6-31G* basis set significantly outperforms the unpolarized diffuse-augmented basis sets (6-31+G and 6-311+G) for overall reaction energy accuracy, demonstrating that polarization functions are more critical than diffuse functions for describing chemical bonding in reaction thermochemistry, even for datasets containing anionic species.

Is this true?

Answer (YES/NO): YES